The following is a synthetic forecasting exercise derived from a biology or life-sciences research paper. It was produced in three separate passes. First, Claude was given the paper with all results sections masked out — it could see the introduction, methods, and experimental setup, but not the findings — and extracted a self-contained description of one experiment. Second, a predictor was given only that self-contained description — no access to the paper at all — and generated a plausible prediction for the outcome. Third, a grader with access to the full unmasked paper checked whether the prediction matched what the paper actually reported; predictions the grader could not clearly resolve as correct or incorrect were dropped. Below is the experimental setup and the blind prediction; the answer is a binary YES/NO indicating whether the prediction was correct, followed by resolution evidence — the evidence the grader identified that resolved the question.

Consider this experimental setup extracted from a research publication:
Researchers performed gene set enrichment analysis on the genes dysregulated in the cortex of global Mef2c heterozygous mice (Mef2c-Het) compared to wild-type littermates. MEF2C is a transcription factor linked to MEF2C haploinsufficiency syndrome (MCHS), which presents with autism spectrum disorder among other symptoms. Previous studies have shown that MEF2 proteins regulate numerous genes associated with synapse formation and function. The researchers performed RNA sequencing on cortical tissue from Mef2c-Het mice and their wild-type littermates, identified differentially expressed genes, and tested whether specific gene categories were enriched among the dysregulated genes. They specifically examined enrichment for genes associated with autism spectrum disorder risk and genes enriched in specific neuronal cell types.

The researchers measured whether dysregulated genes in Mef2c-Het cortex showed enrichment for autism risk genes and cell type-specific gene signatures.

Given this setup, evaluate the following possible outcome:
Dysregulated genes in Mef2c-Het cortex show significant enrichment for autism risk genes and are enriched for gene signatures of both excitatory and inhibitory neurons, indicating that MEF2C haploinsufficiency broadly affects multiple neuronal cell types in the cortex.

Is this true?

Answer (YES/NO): NO